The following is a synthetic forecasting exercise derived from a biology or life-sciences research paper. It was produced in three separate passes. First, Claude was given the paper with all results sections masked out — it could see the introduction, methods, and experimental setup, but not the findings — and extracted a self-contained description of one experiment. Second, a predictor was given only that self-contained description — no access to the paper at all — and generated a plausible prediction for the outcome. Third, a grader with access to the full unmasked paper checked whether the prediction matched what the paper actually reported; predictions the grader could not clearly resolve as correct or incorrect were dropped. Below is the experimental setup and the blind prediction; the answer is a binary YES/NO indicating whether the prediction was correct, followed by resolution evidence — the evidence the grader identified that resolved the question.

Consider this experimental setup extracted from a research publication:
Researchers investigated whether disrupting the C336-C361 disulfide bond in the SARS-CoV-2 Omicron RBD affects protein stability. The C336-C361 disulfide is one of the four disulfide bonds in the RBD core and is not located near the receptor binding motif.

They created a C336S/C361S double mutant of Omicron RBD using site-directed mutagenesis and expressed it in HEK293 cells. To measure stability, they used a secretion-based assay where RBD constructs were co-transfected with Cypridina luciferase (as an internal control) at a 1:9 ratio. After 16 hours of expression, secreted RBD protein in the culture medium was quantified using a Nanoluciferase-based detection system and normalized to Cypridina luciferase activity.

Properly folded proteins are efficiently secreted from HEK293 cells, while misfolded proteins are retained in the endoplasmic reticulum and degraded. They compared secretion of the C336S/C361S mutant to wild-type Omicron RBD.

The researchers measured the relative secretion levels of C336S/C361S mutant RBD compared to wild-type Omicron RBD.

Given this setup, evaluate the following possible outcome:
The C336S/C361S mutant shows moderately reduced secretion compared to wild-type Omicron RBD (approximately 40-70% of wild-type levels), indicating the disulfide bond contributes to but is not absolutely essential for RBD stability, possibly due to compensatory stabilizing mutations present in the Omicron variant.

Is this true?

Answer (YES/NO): NO